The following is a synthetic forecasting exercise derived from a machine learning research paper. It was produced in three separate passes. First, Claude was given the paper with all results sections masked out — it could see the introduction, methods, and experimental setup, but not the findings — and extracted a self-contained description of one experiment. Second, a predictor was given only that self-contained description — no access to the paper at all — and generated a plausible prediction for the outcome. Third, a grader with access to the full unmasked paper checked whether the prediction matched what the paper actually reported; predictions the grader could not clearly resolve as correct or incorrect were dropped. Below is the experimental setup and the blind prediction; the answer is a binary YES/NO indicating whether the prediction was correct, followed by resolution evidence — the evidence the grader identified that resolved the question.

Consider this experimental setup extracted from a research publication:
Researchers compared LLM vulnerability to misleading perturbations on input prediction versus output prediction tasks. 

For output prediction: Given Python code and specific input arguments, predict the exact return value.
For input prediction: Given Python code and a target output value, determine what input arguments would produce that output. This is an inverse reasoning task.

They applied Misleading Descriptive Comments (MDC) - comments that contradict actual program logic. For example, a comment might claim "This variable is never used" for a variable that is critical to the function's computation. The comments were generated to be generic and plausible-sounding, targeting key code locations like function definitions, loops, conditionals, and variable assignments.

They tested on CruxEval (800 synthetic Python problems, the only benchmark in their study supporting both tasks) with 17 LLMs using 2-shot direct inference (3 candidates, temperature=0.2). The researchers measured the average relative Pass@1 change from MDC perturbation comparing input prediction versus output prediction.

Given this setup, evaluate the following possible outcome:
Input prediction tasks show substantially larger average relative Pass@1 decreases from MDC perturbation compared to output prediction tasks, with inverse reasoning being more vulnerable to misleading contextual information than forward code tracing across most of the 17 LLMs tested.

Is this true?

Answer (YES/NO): NO